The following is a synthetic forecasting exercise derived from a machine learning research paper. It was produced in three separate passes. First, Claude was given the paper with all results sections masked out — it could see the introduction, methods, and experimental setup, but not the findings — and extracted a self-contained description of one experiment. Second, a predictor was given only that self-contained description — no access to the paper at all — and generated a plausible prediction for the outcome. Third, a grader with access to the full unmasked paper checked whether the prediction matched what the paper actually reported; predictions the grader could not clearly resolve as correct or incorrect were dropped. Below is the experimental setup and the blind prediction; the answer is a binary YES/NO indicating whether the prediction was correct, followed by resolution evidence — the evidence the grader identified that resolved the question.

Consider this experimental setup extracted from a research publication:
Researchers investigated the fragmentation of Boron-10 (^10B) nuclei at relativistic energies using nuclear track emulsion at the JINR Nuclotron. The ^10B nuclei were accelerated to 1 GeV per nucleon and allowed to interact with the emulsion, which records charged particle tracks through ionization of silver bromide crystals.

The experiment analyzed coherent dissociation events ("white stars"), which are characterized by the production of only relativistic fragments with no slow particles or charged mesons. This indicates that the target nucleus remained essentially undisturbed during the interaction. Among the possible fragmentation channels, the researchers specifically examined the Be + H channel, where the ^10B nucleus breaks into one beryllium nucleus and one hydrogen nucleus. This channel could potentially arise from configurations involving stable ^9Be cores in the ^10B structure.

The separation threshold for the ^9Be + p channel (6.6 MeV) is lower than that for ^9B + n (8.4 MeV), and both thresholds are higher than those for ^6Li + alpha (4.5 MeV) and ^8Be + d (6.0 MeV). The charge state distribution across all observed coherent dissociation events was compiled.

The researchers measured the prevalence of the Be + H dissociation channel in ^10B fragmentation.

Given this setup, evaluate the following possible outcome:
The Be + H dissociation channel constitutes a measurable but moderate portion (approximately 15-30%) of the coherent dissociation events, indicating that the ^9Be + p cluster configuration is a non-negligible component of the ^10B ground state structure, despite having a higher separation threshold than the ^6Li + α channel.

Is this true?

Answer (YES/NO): NO